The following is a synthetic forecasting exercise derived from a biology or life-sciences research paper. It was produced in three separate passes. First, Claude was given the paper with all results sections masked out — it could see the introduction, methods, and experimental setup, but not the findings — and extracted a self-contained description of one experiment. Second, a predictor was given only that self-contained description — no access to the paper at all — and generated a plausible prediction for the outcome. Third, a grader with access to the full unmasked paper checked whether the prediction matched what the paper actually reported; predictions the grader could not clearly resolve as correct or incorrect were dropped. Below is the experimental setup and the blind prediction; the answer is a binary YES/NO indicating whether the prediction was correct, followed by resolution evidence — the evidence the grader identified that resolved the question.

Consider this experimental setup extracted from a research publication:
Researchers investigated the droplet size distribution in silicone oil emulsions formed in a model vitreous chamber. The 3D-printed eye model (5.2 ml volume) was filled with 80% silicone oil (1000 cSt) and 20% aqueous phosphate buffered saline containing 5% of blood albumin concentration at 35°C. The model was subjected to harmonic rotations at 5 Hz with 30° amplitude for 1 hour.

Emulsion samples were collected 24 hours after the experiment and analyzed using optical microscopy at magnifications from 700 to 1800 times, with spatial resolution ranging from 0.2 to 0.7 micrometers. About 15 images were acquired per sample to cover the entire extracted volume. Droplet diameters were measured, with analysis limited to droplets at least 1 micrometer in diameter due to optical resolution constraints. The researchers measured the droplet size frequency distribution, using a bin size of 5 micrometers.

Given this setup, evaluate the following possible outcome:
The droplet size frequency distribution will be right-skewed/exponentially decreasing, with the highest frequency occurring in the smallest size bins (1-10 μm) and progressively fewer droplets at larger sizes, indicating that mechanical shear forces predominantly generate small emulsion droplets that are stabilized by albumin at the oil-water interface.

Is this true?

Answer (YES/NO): YES